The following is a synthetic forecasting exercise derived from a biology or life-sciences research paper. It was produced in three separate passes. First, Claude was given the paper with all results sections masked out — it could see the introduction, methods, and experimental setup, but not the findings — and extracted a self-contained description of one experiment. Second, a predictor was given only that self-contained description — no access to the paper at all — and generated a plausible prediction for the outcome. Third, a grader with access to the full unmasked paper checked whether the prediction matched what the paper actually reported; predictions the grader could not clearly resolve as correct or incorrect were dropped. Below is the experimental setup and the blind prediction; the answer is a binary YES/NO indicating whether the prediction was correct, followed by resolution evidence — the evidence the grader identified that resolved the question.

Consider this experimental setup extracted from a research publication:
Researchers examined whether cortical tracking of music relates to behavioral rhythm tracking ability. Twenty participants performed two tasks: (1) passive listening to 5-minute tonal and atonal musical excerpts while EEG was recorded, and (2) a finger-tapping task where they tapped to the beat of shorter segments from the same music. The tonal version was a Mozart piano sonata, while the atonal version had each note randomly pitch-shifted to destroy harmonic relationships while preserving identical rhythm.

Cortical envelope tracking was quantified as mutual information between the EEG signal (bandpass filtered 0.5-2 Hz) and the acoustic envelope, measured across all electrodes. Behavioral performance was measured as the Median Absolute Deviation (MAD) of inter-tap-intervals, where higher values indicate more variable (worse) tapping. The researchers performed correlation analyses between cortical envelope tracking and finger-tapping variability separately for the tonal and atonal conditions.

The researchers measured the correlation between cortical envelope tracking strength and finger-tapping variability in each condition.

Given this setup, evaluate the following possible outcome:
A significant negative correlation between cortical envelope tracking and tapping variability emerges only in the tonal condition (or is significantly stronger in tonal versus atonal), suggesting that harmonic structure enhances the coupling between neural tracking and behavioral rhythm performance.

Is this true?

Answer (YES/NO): YES